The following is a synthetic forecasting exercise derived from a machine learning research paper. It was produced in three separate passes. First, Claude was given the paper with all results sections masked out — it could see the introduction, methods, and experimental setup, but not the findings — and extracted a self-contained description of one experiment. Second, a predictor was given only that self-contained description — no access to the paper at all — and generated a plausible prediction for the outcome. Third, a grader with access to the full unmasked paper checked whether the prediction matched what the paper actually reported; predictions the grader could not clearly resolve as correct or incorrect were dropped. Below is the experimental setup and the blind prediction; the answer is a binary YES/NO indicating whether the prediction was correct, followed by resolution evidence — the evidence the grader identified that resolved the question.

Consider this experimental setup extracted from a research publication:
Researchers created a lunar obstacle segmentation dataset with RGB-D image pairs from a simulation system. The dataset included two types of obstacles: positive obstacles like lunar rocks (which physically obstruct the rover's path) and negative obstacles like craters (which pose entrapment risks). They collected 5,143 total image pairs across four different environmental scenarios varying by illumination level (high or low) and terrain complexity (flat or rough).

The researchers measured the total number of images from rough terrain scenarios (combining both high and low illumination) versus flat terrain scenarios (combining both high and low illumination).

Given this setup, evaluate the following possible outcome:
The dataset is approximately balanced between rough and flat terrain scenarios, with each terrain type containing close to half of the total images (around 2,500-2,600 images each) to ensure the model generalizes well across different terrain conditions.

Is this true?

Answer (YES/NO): NO